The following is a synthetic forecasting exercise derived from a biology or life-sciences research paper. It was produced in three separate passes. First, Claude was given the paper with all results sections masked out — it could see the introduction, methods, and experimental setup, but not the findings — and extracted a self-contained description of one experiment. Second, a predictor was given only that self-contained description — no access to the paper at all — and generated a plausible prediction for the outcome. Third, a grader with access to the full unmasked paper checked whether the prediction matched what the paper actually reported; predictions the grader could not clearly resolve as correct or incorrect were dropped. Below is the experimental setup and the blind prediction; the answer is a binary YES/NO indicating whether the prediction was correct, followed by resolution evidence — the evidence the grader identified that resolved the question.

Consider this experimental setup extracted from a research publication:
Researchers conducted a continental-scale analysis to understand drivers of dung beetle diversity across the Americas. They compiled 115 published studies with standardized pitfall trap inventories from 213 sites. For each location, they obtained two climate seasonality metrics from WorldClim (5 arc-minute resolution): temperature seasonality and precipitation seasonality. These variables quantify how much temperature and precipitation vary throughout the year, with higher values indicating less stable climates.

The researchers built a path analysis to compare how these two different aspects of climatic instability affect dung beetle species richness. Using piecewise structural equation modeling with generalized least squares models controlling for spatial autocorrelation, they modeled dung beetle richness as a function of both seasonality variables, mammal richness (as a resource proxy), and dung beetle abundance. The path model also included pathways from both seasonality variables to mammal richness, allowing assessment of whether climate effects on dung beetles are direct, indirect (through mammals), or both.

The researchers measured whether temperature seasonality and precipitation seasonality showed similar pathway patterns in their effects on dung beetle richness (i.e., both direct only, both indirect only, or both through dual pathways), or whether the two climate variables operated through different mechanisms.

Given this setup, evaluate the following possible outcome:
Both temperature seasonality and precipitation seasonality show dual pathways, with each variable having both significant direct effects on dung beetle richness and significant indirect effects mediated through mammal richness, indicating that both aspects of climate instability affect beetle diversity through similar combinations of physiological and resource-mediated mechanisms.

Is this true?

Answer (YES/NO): NO